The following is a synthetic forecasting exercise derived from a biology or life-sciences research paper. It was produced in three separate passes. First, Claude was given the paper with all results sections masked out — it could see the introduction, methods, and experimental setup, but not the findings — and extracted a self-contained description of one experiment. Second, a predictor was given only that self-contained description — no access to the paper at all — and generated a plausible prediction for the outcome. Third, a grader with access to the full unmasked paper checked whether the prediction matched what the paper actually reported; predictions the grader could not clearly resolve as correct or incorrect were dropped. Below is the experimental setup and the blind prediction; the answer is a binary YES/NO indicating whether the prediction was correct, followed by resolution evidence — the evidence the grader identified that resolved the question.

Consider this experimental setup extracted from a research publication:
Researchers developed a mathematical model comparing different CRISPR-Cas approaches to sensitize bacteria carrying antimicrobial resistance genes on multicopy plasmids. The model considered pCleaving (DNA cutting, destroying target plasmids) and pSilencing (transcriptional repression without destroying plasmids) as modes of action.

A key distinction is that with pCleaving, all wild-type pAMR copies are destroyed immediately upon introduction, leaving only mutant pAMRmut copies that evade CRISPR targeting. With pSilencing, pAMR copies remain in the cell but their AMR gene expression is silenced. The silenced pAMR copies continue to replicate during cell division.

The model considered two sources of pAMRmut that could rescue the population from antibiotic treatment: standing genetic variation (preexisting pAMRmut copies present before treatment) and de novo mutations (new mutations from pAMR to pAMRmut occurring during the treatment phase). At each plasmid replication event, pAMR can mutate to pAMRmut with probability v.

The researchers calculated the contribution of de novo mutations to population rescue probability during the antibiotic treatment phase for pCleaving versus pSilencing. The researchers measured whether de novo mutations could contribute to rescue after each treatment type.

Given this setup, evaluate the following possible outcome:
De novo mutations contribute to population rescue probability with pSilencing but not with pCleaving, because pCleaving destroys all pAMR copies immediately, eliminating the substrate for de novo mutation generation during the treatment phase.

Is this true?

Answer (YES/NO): YES